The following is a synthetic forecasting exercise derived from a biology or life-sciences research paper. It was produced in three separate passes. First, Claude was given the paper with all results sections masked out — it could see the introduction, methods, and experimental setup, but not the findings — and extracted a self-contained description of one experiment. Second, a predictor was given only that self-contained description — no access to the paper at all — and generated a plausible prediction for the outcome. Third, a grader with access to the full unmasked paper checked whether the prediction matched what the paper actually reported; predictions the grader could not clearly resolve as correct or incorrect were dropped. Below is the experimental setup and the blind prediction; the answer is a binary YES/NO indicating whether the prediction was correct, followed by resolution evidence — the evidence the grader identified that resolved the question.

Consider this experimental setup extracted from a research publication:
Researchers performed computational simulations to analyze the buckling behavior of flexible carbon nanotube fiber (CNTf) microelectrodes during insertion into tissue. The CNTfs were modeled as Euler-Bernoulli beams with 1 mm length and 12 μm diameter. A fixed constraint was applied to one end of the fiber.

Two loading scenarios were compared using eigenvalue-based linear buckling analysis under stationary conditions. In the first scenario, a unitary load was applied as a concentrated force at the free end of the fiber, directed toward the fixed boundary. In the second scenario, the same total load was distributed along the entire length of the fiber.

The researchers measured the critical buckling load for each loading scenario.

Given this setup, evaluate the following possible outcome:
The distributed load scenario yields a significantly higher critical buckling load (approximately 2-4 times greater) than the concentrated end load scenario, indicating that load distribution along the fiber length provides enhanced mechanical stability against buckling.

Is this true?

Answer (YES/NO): YES